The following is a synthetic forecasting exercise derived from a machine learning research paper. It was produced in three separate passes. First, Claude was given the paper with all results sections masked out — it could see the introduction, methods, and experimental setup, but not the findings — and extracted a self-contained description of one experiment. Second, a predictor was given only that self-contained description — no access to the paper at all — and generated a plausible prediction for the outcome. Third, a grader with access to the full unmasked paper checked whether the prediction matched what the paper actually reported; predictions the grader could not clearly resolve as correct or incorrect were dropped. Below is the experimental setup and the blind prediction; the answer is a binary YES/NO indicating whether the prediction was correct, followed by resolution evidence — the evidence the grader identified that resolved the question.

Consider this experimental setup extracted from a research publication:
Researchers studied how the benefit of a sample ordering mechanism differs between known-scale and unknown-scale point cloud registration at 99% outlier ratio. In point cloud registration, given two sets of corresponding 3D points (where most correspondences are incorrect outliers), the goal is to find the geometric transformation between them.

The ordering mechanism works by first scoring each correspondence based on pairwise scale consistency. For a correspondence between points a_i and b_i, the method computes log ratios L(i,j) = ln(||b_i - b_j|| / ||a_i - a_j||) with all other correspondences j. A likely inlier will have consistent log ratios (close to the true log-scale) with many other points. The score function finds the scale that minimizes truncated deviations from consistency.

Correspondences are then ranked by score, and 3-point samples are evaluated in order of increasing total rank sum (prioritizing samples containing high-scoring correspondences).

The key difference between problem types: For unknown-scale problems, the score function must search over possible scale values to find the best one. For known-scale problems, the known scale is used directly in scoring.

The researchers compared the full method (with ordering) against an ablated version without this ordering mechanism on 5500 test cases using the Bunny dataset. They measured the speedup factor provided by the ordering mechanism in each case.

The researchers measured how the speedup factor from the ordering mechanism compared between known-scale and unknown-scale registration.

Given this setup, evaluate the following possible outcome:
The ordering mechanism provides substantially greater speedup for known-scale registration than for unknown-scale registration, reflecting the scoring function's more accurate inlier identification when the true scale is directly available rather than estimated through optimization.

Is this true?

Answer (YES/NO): YES